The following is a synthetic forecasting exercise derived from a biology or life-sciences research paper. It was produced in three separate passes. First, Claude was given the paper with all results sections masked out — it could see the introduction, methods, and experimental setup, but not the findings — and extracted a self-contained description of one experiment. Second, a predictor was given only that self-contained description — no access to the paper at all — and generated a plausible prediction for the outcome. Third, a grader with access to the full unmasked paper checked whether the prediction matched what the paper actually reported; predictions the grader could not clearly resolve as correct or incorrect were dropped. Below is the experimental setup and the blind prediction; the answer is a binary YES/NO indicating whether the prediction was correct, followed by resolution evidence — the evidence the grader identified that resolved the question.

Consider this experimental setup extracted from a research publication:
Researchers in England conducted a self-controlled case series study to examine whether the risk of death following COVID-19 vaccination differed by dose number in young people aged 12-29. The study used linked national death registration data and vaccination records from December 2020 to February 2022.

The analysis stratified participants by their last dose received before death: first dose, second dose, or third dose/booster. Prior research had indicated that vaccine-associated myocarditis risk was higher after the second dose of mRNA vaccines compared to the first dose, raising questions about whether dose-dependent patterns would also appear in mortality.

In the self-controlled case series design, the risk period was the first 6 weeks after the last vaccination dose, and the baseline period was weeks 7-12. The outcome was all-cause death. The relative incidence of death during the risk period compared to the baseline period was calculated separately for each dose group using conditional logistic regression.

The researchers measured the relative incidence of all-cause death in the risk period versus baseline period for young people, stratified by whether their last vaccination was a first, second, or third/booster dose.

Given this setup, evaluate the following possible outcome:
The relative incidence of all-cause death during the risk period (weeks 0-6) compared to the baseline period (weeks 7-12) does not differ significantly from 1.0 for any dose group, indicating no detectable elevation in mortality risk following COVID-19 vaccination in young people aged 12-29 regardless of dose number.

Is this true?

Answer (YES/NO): YES